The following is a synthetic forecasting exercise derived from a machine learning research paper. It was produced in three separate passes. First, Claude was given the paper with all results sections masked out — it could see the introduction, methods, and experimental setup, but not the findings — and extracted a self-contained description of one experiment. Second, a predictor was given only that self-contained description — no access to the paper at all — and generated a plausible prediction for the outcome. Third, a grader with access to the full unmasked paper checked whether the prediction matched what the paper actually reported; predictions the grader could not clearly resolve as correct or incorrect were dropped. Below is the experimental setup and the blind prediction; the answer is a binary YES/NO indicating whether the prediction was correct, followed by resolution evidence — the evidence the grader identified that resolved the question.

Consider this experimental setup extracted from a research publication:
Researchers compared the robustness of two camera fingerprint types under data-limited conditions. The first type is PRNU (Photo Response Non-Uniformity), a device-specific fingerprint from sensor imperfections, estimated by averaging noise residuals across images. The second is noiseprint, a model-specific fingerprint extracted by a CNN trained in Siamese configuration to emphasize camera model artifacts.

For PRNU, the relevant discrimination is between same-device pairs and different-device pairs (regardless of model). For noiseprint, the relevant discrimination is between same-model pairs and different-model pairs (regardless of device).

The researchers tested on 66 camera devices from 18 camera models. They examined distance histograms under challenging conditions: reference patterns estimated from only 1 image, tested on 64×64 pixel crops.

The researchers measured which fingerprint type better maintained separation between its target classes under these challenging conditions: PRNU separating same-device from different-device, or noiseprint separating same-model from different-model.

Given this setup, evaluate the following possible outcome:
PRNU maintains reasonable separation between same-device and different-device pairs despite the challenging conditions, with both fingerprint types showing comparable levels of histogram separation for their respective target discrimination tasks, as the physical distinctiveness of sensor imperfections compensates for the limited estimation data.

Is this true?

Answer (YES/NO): NO